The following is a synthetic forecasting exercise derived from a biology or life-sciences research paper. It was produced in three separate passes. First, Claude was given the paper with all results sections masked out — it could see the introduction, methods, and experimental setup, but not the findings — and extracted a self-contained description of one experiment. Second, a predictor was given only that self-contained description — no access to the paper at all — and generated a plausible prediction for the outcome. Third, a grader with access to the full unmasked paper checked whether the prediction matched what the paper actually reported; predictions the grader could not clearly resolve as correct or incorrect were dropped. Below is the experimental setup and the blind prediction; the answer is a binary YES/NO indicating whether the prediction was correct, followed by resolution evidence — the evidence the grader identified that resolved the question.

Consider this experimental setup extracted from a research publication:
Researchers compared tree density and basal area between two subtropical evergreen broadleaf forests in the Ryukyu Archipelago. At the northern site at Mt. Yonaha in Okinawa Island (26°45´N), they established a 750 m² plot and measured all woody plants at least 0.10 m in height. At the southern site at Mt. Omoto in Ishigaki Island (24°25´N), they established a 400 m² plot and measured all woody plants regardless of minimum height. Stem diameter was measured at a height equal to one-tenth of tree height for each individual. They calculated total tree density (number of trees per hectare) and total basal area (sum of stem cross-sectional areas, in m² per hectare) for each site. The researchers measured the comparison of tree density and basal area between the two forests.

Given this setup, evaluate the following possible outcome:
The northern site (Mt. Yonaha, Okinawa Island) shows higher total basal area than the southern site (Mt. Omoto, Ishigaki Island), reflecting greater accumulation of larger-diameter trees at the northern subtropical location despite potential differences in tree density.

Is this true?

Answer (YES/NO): NO